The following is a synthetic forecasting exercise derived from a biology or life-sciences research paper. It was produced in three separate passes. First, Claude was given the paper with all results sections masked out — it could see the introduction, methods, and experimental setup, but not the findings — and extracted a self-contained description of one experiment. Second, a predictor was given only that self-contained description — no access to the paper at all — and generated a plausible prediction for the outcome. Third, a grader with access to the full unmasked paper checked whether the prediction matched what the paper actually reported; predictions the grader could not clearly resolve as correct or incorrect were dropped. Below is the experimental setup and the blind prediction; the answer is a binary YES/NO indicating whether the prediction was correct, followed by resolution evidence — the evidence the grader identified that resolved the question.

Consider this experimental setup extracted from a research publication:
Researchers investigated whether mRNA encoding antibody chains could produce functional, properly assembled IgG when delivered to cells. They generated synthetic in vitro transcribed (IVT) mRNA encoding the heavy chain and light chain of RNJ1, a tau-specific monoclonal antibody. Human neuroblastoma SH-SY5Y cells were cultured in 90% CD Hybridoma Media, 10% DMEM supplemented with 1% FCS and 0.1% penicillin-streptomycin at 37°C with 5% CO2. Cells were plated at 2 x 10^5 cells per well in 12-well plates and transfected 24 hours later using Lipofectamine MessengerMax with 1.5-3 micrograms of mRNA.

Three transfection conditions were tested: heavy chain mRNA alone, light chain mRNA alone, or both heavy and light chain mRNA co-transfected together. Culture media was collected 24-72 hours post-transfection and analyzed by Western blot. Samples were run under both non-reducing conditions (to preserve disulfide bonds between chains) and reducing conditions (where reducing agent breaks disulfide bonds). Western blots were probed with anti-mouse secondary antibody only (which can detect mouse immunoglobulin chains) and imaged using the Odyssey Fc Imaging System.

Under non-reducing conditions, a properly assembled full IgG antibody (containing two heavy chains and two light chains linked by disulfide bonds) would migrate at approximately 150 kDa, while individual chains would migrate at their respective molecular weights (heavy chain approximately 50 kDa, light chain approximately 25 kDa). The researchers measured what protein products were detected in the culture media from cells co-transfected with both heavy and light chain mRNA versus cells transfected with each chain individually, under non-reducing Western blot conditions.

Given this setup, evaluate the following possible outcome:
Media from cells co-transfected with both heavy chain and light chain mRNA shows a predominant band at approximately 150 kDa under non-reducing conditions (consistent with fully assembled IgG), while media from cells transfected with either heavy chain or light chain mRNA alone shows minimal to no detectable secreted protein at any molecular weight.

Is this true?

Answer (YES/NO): NO